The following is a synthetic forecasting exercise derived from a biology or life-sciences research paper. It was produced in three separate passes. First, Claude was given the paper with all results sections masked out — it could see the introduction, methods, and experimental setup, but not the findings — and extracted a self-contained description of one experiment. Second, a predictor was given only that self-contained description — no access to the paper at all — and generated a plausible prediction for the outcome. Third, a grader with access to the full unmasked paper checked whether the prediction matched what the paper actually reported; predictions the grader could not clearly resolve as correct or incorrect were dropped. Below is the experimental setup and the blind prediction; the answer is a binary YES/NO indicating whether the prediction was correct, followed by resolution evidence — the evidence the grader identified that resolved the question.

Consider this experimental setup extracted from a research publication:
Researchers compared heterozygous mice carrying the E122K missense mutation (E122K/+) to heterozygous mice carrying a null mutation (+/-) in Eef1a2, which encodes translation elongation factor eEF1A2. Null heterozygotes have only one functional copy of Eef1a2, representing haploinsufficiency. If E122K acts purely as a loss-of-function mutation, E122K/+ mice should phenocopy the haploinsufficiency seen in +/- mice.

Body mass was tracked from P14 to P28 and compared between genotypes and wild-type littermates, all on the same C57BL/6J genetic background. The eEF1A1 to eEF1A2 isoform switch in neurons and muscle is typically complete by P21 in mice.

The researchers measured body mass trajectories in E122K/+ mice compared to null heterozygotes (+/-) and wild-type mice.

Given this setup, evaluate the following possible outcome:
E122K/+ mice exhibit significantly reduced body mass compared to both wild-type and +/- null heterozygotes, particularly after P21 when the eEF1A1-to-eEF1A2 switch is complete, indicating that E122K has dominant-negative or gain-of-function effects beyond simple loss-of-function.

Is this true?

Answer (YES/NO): NO